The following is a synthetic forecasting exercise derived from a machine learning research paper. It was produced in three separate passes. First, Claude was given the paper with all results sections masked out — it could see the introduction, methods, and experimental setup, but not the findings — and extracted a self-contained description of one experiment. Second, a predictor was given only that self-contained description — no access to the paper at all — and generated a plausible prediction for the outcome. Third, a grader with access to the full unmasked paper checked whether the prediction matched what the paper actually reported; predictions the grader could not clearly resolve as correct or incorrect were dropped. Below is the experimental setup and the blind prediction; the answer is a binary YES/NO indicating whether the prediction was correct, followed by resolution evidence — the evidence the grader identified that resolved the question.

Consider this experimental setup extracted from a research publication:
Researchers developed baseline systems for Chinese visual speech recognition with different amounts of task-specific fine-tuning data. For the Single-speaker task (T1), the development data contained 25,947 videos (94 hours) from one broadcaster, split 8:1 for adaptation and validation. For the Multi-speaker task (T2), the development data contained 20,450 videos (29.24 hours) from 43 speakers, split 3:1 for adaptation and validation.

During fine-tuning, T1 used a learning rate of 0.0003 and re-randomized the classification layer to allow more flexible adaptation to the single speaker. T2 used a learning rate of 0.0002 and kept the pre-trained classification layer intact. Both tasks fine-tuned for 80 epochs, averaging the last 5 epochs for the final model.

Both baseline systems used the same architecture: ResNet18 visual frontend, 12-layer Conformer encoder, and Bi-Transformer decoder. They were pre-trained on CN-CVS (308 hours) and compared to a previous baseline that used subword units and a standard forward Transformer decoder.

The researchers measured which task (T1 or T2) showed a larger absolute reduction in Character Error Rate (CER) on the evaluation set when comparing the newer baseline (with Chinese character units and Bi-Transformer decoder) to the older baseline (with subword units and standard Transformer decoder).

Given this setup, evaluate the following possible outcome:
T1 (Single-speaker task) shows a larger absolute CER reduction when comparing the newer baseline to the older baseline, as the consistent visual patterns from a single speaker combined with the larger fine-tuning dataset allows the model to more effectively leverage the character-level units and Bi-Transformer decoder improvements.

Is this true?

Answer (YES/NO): YES